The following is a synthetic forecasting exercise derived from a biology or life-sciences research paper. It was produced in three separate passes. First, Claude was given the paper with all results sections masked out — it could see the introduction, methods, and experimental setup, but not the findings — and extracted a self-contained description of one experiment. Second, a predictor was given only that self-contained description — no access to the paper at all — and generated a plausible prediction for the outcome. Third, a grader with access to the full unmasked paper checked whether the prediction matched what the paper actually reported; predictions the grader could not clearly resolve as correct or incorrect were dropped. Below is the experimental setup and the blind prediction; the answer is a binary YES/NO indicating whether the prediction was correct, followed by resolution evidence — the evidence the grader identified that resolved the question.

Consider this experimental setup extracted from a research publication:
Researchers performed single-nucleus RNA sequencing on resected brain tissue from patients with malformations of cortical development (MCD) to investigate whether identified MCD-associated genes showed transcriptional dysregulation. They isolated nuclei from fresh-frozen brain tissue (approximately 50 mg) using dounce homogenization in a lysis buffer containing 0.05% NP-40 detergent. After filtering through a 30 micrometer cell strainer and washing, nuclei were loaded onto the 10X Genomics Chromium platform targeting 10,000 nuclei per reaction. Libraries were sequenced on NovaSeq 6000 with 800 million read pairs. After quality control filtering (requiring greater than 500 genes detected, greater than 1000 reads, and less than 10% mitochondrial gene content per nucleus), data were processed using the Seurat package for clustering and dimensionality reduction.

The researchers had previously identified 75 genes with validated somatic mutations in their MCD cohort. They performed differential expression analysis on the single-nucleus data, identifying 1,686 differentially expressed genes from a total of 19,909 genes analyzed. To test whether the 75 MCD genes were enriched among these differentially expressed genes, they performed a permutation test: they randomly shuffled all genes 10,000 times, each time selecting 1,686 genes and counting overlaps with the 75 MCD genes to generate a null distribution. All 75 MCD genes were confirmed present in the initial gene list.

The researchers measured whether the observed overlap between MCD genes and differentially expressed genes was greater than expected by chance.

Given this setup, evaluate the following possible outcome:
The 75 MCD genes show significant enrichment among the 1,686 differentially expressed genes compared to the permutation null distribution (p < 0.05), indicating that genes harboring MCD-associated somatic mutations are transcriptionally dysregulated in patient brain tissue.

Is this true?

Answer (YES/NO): YES